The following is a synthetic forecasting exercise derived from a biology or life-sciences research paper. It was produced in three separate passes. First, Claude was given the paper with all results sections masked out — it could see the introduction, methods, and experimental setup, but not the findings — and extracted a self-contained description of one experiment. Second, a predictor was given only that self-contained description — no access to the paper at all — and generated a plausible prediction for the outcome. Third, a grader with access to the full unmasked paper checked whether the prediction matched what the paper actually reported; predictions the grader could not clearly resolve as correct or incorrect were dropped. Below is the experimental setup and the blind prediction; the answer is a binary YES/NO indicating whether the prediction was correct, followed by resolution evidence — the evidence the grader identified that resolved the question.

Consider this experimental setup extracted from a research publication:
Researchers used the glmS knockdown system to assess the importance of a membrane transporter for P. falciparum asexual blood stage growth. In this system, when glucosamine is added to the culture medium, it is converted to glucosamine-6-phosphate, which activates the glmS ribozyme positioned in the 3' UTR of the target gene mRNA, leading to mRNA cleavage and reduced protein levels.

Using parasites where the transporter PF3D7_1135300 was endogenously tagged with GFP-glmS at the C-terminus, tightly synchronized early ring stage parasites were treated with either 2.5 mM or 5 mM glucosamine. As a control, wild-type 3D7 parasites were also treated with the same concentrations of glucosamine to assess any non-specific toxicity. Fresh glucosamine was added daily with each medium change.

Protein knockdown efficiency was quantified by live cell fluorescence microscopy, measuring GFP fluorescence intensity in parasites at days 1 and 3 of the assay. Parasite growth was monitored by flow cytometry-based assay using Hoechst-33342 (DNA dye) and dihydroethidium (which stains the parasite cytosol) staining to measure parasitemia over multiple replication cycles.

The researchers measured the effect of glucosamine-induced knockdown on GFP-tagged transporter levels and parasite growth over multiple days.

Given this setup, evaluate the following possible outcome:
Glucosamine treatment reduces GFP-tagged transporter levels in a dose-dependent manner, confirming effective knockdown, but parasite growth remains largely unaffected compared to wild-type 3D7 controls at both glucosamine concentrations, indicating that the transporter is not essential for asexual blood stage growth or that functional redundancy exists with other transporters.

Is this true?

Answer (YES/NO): NO